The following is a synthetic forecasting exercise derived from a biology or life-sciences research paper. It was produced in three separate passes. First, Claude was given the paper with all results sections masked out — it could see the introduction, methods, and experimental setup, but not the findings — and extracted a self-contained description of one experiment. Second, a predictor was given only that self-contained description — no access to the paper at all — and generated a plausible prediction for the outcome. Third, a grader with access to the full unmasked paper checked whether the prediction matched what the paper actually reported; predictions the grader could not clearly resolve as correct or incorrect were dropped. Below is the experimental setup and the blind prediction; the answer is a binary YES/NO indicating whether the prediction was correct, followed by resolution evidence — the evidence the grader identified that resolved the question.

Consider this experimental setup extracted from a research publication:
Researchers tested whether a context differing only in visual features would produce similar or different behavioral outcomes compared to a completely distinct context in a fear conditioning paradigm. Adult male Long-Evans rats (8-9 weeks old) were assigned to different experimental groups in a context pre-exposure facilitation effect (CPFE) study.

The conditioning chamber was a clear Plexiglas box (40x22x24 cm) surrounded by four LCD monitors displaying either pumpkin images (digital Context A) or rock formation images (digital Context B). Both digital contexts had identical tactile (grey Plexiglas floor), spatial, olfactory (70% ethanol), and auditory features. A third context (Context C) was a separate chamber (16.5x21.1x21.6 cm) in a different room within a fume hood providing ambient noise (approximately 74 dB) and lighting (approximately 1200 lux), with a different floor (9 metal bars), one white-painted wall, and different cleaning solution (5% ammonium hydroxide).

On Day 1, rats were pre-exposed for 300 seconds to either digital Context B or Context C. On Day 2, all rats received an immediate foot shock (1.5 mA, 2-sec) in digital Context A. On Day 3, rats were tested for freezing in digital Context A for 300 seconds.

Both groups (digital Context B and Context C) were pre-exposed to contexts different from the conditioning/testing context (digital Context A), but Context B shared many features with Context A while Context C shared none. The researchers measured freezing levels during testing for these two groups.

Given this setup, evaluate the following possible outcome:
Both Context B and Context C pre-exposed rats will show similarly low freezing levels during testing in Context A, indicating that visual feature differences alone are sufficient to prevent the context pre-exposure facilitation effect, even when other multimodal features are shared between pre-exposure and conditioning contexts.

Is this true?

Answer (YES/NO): NO